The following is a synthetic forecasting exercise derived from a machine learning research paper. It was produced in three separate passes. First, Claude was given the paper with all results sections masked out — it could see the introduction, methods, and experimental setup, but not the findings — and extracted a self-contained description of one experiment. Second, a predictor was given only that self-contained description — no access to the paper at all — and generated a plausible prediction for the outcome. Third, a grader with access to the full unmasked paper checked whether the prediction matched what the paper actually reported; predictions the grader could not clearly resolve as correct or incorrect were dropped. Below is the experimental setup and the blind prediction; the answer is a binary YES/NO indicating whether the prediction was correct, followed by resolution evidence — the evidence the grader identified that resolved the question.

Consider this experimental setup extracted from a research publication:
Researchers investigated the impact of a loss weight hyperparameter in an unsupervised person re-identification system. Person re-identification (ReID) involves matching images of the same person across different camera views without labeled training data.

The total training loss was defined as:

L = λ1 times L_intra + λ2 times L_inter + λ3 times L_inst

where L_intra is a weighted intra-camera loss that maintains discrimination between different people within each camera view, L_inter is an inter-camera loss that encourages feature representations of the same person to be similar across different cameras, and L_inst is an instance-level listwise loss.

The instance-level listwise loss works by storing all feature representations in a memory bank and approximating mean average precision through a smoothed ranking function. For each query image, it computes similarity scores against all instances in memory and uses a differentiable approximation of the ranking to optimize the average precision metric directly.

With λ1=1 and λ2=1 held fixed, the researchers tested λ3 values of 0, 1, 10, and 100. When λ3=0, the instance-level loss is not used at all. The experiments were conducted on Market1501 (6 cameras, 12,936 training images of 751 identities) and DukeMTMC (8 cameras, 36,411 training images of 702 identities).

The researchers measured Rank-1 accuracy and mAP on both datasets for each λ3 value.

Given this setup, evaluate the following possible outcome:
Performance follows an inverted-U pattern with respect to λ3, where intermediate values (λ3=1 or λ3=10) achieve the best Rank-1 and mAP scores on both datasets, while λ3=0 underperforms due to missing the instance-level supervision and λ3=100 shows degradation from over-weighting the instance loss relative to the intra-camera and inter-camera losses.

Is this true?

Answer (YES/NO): NO